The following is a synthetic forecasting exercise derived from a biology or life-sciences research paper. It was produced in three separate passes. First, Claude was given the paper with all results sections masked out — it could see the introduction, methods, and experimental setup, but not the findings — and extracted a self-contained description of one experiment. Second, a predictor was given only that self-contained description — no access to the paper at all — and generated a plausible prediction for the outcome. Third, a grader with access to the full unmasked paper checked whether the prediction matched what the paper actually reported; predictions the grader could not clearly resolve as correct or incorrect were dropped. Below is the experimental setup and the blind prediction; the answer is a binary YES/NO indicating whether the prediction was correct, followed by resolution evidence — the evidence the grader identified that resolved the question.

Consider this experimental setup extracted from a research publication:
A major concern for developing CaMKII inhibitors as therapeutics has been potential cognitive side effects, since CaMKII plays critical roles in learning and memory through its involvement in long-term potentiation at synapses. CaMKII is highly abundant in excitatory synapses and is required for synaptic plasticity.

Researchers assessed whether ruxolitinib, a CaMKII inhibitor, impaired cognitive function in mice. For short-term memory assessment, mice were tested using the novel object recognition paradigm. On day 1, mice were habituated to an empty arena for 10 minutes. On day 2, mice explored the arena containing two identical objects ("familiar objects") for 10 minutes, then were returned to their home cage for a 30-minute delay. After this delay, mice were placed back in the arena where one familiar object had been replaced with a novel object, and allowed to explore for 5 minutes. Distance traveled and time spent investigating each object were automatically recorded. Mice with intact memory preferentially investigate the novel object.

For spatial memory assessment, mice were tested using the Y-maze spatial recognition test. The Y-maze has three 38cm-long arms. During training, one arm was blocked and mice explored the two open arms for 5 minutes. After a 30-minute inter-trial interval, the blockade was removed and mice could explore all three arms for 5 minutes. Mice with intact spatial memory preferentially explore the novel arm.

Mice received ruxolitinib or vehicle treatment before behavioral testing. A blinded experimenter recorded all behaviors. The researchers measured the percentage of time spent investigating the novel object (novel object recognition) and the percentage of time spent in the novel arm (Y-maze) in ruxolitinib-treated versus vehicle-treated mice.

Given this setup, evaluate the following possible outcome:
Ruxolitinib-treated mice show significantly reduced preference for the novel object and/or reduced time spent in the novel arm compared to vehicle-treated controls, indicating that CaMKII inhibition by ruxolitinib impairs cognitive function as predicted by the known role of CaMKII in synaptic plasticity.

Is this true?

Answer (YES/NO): NO